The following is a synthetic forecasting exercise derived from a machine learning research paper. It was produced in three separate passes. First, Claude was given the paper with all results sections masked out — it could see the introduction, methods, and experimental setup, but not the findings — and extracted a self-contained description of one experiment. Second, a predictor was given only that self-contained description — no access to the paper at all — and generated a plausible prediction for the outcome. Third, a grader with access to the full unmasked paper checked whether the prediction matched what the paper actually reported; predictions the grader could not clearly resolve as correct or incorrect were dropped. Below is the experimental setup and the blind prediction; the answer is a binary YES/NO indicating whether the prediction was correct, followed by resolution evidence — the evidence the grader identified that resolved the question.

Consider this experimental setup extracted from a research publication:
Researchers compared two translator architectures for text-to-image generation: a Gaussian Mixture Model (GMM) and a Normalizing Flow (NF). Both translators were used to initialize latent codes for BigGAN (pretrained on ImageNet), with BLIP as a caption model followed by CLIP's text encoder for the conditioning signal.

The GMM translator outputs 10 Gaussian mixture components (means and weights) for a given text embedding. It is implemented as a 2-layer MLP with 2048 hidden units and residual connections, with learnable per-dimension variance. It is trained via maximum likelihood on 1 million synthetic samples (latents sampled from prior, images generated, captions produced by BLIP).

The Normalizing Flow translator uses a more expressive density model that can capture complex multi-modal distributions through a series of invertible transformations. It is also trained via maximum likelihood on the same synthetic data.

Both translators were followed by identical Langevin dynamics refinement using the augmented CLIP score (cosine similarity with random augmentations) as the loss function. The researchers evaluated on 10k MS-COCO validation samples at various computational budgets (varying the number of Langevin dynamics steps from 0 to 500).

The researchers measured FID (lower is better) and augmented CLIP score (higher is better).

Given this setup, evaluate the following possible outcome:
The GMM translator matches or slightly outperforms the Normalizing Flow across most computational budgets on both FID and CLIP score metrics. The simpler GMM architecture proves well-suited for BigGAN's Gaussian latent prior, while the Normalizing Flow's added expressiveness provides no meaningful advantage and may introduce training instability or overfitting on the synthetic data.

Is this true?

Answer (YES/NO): YES